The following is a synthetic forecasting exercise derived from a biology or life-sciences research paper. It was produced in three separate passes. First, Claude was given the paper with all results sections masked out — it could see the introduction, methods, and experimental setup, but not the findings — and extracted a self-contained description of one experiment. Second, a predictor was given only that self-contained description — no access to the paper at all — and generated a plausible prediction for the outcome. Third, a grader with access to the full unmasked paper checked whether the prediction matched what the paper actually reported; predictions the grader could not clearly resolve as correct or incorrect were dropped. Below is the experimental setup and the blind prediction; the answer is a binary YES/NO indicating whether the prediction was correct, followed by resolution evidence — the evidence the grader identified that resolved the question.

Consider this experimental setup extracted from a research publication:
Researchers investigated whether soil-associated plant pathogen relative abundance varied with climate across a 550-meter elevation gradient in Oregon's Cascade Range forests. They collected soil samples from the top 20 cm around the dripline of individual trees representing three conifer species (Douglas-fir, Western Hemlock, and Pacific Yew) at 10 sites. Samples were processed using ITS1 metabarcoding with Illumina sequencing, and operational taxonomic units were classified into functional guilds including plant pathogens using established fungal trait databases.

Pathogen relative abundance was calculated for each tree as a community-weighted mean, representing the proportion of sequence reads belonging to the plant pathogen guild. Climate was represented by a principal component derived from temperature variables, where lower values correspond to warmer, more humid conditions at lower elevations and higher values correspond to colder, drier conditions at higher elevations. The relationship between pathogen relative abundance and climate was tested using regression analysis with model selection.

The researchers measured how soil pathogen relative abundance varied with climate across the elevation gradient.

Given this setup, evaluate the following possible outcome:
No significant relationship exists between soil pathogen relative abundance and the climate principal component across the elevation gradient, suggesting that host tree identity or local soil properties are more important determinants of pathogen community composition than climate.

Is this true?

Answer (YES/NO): NO